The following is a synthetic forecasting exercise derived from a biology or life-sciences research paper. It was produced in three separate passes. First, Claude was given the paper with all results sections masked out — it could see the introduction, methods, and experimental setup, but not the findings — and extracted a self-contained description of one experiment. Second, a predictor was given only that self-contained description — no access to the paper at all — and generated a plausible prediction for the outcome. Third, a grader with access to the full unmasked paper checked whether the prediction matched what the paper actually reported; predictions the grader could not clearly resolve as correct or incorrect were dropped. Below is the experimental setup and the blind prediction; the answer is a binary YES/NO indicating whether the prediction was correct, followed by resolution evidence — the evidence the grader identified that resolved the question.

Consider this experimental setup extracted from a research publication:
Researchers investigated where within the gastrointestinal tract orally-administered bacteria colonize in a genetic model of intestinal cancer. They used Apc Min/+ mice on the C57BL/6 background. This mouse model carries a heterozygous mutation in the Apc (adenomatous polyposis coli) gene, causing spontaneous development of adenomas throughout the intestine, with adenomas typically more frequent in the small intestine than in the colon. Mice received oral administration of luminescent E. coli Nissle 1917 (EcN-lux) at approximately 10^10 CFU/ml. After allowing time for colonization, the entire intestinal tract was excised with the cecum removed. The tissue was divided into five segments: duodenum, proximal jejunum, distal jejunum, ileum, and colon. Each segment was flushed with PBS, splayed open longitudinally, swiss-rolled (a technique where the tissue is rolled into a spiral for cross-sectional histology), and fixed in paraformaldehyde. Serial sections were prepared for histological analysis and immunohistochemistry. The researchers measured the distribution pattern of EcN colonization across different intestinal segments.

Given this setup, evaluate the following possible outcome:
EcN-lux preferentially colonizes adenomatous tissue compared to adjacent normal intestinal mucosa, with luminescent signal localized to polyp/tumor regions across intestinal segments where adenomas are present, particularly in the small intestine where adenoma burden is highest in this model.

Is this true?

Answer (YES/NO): YES